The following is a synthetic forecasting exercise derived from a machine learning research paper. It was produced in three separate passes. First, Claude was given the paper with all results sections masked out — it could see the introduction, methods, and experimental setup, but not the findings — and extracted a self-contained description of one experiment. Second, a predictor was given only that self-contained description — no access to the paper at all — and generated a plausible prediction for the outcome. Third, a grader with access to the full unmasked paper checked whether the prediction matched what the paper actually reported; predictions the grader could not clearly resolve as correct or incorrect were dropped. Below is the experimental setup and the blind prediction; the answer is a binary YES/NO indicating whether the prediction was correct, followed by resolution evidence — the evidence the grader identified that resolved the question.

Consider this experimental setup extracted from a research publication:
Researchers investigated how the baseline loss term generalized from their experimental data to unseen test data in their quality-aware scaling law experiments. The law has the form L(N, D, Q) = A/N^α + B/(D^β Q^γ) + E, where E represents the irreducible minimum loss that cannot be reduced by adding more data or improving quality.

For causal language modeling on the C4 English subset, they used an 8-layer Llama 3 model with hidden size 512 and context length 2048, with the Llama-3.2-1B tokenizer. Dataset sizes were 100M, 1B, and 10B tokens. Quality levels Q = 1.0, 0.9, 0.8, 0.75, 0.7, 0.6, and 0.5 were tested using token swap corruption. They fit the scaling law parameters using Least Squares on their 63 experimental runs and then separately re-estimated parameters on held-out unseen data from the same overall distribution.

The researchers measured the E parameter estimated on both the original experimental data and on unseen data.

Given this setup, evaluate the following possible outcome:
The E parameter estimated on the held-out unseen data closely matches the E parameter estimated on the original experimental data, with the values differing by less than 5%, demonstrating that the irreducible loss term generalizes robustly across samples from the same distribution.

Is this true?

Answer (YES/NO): NO